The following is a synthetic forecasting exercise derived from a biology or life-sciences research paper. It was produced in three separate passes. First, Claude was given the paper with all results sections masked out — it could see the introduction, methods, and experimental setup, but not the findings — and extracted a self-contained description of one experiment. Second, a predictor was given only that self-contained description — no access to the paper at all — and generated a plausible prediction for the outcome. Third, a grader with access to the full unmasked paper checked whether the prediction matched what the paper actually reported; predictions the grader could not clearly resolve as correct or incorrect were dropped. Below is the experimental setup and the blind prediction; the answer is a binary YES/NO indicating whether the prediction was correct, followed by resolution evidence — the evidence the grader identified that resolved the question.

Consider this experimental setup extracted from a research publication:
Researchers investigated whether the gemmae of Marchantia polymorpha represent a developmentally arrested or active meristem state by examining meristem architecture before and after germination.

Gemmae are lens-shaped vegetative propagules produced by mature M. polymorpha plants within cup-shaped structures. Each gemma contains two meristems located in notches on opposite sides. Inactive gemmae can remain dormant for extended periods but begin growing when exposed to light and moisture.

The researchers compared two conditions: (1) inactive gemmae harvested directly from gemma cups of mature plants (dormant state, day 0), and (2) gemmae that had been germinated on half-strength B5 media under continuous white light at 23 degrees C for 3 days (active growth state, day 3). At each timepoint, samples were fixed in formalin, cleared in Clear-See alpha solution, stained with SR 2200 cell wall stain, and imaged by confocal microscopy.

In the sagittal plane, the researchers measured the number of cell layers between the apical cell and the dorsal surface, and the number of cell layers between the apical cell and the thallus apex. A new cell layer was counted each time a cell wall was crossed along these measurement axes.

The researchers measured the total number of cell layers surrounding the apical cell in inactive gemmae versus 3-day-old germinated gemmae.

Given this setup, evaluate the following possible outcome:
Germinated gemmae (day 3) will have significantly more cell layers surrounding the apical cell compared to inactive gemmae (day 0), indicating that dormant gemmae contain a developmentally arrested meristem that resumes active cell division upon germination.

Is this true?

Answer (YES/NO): YES